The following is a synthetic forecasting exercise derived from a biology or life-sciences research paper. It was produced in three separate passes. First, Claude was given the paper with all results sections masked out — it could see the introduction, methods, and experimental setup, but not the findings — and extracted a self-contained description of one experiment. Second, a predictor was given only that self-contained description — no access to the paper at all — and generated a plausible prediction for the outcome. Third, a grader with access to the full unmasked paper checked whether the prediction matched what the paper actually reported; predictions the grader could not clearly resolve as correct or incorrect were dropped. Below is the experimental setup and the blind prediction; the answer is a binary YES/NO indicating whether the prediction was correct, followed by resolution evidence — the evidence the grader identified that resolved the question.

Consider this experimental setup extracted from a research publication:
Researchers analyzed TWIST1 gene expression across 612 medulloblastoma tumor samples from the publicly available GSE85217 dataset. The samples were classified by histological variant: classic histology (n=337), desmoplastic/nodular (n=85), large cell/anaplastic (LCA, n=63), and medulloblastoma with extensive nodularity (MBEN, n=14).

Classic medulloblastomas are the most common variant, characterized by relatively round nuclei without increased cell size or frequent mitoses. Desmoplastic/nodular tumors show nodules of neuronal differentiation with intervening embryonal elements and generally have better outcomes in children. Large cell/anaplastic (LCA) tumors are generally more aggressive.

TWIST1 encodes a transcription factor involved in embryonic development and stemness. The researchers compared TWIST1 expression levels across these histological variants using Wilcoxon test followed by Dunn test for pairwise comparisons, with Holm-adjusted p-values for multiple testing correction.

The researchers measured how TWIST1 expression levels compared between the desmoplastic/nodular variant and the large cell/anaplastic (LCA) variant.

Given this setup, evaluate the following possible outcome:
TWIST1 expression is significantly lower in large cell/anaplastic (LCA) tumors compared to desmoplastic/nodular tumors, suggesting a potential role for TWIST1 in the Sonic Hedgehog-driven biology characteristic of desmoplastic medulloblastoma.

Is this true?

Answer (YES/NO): NO